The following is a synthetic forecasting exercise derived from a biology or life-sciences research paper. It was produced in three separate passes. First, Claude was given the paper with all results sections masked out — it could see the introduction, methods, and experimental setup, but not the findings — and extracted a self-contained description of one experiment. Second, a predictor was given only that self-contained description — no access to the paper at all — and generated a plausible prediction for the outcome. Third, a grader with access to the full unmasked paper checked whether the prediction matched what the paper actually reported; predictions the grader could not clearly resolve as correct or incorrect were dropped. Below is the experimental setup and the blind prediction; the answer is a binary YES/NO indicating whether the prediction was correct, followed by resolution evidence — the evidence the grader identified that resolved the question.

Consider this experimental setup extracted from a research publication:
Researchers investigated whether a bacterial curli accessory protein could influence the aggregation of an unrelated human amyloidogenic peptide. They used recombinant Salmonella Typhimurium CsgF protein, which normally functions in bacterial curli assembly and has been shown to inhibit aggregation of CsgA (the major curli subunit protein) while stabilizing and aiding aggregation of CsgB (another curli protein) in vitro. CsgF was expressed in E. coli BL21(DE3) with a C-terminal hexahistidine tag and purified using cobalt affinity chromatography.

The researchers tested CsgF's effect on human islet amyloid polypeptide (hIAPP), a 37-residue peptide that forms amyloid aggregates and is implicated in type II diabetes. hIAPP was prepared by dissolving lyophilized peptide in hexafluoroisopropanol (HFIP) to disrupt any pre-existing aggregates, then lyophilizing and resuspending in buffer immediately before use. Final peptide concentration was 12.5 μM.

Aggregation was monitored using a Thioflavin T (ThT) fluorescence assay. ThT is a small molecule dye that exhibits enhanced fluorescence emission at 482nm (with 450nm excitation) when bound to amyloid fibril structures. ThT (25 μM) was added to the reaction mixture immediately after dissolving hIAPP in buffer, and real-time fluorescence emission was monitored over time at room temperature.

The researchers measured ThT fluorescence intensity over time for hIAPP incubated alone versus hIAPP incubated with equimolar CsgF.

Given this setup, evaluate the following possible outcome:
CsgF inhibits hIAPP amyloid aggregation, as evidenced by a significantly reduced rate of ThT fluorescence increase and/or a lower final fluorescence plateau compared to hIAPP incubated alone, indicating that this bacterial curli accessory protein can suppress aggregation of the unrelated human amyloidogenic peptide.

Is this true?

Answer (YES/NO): YES